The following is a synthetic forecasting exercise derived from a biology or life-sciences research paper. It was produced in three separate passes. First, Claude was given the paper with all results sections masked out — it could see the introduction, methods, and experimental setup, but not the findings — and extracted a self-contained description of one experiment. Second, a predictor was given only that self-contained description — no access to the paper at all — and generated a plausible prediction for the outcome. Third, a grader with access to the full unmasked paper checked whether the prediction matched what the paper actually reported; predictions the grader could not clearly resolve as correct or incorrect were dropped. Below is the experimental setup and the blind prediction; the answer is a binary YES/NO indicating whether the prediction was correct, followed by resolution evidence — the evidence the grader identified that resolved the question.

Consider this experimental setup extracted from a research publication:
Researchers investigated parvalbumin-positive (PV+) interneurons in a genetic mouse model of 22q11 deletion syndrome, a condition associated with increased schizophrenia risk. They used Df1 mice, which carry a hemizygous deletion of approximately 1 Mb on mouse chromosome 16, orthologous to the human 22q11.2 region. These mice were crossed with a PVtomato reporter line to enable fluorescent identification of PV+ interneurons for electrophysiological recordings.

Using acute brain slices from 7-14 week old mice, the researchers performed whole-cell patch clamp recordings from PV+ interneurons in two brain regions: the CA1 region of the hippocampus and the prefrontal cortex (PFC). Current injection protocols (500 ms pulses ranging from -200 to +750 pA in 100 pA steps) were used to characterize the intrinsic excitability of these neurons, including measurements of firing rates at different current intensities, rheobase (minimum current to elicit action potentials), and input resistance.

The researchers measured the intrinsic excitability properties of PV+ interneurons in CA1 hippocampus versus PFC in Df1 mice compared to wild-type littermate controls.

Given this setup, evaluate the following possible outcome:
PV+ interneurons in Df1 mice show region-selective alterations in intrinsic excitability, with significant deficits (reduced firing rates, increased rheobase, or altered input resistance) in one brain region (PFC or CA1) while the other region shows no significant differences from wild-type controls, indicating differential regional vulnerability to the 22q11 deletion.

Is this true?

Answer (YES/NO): NO